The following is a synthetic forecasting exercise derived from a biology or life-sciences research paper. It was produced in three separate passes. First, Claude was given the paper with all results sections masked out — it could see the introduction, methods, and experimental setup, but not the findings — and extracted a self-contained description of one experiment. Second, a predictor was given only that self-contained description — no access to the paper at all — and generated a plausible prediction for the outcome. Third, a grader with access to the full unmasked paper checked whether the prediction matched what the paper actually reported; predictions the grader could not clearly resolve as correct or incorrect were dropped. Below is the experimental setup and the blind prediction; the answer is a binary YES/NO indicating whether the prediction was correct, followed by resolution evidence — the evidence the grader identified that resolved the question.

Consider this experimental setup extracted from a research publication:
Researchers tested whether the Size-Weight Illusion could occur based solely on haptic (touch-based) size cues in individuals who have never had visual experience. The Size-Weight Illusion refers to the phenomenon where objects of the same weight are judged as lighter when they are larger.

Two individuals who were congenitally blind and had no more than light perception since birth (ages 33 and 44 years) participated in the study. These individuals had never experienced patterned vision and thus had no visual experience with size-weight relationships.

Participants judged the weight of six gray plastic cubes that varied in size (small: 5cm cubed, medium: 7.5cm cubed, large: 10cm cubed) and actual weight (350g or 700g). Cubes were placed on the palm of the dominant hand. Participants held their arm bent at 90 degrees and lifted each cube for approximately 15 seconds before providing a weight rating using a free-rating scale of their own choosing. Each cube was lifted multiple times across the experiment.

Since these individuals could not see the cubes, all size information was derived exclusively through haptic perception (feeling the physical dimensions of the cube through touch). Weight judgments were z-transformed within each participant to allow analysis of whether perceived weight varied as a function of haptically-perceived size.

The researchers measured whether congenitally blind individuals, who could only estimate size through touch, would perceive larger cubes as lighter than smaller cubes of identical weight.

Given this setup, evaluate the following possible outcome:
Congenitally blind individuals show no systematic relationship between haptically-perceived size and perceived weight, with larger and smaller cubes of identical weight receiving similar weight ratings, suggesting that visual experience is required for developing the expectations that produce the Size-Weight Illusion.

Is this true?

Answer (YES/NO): NO